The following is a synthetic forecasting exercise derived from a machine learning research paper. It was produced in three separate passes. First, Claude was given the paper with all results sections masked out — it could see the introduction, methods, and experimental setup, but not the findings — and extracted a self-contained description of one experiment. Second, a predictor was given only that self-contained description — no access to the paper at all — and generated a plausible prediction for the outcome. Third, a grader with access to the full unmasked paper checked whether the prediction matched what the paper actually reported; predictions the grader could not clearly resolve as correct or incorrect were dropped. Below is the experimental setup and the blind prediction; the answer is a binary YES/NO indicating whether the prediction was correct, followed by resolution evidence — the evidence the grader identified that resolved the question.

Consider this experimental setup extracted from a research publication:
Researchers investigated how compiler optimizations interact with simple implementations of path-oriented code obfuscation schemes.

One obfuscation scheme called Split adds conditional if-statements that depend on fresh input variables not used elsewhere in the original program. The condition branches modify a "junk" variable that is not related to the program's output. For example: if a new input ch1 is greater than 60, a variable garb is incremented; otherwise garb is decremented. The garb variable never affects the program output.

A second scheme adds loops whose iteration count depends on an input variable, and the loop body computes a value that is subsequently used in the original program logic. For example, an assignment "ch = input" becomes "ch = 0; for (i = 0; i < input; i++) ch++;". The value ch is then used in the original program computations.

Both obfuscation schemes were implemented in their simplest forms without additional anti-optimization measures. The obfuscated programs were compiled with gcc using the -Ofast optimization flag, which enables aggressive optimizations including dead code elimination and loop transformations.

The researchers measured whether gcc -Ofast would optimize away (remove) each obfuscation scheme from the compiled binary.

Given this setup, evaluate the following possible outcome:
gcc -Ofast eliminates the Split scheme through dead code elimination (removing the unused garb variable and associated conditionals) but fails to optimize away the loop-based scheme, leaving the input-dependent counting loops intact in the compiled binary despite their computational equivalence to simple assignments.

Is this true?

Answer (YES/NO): YES